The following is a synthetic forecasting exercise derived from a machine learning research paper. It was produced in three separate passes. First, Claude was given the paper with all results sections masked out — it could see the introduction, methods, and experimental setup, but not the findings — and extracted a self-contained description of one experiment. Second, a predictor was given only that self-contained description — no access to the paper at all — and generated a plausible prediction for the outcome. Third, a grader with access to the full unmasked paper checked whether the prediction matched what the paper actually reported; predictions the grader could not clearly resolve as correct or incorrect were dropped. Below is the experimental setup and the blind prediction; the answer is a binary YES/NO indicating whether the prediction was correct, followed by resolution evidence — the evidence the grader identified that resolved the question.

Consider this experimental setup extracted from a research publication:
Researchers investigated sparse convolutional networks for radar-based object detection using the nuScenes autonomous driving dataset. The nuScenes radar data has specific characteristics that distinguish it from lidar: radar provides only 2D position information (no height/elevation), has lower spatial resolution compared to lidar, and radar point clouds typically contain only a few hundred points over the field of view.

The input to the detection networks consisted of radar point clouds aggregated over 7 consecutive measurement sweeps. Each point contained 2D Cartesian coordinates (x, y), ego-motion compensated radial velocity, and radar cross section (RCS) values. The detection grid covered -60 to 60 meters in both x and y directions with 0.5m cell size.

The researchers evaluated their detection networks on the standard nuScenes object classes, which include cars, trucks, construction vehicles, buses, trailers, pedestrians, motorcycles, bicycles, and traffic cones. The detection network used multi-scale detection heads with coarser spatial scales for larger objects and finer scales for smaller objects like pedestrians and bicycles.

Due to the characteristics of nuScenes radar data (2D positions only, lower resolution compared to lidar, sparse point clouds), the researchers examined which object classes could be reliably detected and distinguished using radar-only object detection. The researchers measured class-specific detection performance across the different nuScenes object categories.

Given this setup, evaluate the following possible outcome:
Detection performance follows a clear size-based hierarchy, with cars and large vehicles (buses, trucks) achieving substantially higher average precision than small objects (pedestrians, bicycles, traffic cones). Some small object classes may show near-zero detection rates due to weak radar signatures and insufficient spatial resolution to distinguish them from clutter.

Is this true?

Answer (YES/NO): NO